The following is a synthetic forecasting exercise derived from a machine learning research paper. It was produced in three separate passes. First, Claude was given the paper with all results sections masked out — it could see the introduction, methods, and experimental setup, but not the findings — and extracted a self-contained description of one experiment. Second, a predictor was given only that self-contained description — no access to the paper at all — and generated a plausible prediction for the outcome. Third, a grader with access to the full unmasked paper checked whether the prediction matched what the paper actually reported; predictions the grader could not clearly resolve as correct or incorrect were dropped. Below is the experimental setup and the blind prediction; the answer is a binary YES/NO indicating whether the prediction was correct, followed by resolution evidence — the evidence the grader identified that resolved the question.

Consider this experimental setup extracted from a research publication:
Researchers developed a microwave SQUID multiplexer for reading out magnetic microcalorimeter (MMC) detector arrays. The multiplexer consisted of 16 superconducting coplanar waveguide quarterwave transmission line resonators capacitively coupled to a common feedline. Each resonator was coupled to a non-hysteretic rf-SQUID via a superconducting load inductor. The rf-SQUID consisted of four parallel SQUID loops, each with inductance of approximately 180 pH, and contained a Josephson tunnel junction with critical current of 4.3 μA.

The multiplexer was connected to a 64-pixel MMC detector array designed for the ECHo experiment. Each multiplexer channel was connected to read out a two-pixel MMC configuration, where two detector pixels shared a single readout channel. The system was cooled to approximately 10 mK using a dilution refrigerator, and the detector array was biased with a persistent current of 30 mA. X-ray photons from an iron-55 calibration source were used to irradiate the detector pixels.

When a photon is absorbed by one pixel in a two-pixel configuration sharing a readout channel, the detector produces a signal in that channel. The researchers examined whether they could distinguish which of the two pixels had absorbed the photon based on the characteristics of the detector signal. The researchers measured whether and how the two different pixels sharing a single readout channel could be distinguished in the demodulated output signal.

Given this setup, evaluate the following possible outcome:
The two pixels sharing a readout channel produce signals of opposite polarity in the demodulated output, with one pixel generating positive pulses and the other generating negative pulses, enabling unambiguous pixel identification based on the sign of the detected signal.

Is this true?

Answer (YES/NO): YES